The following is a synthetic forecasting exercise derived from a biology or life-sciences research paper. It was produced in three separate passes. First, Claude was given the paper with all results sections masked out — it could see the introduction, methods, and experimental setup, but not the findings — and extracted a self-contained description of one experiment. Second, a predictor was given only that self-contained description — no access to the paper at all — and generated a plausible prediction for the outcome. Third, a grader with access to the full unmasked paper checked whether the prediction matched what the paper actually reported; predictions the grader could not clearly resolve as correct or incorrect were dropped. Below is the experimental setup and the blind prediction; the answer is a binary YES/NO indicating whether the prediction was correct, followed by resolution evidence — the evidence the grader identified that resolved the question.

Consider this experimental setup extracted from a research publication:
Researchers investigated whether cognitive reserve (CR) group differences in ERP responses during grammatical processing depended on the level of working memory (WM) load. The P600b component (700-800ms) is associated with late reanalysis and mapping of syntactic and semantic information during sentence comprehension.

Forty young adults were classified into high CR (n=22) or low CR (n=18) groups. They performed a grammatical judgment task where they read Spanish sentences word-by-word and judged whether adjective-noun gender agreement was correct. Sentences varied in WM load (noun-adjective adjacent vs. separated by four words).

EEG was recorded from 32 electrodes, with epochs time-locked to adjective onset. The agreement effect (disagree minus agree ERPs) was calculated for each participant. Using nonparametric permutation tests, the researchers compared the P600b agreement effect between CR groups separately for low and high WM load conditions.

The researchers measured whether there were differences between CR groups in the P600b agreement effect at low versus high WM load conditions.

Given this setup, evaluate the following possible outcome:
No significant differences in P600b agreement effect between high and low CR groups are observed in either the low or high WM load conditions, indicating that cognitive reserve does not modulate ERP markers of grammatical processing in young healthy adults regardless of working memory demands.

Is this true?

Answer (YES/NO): NO